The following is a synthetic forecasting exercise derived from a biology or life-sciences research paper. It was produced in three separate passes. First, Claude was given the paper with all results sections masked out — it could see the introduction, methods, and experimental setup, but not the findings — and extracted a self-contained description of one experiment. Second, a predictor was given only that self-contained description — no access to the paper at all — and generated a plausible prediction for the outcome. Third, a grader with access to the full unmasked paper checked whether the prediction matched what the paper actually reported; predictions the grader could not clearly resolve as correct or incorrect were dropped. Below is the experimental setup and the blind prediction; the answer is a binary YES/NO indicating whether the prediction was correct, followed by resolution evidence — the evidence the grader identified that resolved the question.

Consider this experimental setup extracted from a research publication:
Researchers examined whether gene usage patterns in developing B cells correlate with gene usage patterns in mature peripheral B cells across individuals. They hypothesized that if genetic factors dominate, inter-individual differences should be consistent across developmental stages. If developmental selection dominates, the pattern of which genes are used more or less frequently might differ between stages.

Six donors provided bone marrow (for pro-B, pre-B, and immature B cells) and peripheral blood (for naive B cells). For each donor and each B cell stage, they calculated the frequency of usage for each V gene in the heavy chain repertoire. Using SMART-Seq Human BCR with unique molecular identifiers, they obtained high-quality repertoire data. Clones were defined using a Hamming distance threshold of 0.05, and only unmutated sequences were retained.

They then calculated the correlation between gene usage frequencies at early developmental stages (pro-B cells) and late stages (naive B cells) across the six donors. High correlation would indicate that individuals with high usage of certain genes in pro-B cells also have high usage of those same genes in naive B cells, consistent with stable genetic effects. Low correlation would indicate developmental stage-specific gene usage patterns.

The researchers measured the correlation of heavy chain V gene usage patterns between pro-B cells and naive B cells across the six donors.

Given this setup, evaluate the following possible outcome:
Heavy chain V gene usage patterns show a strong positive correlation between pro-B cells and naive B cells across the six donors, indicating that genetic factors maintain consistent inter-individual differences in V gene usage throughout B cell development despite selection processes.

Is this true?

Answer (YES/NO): YES